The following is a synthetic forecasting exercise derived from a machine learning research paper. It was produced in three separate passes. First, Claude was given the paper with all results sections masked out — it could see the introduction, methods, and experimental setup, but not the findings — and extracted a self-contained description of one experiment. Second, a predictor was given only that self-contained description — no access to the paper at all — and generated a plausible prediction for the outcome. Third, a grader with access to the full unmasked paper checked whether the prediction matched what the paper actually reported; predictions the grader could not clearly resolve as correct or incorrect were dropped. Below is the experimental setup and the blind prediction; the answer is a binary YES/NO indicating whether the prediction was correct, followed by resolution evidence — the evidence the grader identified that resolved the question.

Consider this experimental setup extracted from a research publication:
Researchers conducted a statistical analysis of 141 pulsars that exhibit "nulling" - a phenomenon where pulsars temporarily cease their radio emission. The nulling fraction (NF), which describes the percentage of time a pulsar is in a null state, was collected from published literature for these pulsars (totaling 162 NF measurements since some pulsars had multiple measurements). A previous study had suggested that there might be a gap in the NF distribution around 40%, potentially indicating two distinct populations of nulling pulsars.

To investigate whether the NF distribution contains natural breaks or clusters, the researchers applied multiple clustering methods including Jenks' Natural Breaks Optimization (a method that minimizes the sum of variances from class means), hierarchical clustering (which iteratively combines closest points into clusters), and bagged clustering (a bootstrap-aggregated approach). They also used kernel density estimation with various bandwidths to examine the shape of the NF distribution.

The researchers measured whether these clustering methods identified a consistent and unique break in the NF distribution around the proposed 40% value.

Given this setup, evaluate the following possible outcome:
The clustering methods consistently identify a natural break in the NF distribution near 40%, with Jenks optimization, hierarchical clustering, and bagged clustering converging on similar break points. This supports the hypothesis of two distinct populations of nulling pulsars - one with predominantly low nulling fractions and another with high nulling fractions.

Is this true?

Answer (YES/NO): NO